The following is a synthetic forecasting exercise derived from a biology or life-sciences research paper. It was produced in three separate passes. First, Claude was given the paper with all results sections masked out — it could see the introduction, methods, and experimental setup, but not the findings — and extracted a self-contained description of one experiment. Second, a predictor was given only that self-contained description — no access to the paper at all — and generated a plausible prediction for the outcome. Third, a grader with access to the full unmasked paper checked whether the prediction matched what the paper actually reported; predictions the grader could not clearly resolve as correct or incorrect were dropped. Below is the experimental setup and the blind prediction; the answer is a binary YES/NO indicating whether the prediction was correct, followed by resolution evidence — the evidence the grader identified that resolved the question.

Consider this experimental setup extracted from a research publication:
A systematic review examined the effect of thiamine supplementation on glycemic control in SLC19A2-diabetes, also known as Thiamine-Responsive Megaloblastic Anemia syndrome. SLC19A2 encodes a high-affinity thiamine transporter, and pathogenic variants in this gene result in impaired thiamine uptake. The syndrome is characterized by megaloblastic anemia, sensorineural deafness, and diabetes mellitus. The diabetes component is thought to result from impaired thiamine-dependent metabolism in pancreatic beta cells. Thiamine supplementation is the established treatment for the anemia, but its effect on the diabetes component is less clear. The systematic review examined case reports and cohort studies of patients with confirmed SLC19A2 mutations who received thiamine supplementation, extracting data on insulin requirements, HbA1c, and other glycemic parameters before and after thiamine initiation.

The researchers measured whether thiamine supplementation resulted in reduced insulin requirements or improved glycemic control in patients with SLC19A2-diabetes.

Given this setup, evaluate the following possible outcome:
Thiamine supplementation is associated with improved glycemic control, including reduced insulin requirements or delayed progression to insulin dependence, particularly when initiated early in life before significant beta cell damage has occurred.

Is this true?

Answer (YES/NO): NO